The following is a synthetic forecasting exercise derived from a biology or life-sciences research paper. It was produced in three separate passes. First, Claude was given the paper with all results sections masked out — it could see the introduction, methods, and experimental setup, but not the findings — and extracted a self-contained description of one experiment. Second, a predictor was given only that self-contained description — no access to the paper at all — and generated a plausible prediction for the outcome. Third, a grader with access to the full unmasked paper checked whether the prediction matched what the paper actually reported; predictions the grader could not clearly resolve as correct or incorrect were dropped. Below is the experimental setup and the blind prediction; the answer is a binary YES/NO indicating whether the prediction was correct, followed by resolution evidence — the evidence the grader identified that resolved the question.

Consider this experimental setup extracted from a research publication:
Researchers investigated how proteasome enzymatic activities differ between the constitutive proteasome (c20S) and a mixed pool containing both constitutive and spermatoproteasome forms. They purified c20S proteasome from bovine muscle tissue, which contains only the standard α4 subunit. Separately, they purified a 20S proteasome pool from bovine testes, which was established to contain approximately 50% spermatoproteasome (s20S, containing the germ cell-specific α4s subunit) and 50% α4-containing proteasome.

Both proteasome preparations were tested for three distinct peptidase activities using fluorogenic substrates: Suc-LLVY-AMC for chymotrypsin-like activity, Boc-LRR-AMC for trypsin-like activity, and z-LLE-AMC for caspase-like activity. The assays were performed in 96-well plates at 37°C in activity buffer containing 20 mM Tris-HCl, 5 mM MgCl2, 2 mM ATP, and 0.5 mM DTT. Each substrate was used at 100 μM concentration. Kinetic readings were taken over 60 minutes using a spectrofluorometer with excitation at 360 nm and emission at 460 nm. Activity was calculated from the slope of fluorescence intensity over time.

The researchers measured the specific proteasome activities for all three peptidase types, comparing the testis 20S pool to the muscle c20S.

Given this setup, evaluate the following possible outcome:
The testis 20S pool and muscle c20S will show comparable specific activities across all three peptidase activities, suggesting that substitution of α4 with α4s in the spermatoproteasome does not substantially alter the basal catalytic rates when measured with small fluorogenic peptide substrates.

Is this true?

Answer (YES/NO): NO